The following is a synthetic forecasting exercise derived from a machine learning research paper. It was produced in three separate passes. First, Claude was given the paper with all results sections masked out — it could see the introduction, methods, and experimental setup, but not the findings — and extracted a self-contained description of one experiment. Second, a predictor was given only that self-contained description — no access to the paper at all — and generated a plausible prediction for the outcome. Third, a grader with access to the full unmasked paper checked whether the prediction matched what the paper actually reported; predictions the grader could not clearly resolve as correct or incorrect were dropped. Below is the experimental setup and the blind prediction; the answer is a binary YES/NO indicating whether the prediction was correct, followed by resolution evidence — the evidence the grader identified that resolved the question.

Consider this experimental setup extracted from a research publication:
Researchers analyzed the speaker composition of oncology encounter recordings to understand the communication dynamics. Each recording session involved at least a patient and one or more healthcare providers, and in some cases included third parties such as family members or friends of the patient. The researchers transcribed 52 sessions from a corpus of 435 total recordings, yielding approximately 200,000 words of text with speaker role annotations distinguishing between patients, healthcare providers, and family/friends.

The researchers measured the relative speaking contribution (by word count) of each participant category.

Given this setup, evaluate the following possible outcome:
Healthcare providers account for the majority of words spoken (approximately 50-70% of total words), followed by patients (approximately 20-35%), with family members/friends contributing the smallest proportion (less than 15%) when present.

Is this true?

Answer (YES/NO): NO